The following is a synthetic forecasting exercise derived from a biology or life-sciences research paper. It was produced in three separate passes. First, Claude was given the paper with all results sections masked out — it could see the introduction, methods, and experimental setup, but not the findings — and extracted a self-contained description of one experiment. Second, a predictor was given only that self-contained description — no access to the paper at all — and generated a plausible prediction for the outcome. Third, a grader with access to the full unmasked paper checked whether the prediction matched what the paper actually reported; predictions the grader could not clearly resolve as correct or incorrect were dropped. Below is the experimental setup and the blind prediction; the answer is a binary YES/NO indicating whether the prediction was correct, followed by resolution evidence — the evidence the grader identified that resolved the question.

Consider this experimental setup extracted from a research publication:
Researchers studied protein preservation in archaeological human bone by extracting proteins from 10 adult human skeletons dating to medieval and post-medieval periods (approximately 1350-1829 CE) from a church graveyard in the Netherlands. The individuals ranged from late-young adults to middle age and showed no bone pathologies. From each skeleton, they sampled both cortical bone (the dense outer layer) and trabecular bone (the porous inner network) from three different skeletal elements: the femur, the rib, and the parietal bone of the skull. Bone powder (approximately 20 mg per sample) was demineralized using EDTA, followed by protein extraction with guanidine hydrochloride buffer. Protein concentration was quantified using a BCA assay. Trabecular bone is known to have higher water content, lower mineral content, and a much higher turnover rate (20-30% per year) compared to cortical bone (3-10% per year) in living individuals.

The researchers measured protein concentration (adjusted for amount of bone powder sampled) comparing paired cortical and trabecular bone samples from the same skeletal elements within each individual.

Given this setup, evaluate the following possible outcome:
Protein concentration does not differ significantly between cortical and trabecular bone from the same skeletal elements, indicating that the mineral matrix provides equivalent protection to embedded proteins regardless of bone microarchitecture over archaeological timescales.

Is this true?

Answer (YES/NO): NO